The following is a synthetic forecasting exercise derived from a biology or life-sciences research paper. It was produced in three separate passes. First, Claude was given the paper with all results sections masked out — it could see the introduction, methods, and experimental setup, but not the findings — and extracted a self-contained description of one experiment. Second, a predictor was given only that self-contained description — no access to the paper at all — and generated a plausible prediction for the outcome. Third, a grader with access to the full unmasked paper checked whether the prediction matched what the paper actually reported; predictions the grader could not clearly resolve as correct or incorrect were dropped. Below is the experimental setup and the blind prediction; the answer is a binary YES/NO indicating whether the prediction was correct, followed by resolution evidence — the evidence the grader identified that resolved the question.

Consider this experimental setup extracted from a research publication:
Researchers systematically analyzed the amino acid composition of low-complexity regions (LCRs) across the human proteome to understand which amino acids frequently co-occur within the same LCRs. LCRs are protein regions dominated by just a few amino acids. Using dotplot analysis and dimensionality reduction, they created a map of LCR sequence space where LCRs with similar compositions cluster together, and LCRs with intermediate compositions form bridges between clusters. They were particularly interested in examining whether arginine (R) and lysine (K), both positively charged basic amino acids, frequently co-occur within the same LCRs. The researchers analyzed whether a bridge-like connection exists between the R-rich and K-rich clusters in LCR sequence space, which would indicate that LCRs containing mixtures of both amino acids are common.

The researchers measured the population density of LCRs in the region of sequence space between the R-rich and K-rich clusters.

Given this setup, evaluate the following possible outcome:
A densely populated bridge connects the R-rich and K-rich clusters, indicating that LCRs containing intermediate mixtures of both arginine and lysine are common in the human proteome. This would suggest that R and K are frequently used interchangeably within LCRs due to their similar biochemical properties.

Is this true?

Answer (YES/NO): NO